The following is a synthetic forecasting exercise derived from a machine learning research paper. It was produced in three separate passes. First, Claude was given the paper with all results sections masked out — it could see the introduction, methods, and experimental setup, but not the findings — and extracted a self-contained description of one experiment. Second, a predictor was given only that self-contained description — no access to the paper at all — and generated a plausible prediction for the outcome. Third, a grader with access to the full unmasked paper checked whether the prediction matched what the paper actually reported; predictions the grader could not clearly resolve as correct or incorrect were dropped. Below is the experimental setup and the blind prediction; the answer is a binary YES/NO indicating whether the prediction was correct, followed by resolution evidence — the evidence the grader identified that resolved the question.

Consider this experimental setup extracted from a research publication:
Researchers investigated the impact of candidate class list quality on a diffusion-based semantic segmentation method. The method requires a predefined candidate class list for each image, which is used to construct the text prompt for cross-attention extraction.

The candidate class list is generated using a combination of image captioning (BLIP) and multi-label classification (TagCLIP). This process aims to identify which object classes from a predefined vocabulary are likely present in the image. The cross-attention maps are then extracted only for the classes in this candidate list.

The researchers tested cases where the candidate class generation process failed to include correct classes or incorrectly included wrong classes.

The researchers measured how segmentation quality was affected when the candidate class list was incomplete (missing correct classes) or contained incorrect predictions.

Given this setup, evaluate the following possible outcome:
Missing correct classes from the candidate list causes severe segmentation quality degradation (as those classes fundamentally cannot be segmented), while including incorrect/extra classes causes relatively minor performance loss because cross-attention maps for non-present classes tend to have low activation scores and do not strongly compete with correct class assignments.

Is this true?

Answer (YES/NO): NO